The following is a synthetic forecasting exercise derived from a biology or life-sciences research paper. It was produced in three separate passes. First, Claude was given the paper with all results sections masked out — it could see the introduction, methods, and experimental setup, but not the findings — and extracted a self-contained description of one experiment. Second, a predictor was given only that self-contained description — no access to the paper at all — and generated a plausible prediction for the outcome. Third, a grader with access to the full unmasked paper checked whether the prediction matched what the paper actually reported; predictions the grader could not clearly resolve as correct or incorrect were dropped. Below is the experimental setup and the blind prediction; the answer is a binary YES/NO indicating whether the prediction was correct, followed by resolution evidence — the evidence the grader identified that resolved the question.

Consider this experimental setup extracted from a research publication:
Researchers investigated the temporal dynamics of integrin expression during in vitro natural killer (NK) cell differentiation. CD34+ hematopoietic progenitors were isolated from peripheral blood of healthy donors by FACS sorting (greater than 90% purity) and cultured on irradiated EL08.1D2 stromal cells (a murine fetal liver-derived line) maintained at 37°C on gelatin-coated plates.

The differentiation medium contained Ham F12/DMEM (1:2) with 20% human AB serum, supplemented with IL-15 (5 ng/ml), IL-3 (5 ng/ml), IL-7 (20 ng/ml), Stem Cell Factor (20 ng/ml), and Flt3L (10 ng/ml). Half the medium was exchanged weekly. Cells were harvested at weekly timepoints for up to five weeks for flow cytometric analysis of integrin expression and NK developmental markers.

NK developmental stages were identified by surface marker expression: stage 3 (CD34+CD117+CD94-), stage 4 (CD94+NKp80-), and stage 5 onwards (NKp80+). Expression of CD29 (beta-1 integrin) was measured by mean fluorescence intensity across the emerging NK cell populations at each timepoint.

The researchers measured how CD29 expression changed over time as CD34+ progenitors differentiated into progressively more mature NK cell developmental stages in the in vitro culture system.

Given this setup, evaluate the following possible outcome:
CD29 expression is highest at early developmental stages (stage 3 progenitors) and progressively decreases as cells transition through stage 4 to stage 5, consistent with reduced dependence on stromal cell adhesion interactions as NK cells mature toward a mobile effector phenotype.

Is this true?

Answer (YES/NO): YES